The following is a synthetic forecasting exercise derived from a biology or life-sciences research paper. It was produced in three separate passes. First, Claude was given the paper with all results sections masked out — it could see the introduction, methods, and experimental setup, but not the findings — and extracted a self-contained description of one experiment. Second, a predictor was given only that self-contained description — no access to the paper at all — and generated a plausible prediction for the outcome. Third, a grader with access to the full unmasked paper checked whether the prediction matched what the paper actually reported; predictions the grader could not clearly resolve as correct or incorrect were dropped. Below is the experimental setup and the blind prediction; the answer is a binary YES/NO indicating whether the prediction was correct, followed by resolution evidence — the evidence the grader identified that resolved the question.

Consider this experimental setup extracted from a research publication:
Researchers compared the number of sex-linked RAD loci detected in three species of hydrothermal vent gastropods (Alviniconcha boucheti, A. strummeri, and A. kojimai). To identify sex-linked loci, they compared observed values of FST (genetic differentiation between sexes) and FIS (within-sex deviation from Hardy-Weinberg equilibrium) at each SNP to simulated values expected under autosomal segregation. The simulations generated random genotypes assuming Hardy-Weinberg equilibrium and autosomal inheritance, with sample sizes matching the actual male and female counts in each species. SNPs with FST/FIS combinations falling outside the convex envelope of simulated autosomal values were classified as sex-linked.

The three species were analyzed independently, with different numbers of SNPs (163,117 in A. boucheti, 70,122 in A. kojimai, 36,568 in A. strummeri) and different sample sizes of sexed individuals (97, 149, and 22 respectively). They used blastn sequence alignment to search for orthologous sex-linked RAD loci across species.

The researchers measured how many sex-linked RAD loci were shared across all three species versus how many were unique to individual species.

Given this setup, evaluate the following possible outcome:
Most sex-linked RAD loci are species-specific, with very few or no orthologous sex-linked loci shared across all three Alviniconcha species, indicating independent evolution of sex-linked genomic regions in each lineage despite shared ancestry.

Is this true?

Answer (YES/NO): NO